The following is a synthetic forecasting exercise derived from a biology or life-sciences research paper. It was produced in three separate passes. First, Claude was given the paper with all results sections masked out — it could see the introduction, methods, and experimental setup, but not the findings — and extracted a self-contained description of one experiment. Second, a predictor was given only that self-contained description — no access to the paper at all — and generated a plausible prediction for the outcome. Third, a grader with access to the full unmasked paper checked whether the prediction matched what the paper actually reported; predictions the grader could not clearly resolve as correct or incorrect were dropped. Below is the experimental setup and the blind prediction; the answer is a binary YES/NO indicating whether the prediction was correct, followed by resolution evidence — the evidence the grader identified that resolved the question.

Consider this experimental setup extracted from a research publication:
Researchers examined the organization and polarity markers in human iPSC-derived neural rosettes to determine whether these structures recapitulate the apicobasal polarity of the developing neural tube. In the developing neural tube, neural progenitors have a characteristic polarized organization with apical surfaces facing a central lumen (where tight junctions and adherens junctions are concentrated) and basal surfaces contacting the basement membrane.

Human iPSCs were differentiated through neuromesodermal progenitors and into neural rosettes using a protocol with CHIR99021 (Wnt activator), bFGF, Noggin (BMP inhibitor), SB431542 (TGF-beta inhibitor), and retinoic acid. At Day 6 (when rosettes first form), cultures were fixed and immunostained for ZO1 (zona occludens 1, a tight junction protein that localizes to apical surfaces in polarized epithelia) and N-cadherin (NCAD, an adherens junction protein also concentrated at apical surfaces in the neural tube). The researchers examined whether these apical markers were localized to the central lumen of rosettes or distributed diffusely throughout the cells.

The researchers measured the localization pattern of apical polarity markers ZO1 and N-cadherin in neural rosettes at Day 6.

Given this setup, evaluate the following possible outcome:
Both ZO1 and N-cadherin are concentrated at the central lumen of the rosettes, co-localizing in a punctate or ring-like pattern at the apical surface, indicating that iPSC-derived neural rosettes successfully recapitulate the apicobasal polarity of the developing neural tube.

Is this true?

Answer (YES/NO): YES